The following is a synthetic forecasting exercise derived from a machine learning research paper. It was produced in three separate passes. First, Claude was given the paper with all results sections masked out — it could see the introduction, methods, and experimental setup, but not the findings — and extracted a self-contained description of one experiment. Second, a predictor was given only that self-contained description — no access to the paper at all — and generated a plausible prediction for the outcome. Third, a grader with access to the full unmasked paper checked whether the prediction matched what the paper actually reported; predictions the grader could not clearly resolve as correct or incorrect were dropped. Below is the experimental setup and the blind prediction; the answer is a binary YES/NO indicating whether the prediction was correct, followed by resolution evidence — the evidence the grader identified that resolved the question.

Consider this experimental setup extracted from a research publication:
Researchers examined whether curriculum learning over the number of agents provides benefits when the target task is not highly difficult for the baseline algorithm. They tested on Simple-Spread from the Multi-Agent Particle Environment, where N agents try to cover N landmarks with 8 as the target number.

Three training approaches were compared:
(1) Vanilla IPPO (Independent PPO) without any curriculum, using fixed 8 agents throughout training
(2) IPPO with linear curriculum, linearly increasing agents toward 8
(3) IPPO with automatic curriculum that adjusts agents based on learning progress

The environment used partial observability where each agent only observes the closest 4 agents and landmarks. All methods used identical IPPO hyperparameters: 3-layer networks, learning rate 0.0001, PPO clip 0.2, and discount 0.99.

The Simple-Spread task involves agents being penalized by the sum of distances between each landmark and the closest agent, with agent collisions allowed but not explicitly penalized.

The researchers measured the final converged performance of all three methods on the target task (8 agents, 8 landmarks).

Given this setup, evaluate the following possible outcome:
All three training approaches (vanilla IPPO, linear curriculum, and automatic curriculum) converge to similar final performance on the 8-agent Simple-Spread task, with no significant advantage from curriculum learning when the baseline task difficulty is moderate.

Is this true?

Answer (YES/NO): YES